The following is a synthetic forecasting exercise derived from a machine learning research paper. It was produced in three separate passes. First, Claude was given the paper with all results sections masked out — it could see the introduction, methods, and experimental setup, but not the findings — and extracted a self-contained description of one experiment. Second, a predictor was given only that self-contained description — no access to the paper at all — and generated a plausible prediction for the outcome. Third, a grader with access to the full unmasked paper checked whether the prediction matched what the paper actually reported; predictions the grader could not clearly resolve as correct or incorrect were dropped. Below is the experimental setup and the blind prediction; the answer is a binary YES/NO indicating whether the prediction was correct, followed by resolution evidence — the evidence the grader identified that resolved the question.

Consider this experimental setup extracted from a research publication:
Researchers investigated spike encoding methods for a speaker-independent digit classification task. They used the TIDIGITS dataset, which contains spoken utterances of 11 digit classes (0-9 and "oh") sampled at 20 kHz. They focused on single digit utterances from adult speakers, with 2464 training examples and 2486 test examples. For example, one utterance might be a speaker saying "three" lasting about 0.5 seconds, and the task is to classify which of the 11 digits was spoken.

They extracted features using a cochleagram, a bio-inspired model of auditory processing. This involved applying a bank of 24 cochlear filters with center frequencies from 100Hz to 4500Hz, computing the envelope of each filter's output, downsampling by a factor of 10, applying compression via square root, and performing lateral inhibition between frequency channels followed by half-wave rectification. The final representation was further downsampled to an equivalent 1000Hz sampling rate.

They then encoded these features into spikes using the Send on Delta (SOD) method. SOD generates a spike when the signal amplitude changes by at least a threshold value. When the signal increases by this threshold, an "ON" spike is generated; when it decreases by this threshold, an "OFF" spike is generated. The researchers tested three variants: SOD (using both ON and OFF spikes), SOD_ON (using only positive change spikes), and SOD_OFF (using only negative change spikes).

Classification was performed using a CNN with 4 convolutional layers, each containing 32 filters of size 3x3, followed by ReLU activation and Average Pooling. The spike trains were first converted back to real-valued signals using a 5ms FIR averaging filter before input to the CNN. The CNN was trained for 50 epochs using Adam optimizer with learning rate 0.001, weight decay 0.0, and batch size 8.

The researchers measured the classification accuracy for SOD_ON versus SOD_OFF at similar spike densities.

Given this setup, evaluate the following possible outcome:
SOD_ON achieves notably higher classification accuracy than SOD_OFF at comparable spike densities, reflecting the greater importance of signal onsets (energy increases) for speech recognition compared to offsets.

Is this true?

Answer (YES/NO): NO